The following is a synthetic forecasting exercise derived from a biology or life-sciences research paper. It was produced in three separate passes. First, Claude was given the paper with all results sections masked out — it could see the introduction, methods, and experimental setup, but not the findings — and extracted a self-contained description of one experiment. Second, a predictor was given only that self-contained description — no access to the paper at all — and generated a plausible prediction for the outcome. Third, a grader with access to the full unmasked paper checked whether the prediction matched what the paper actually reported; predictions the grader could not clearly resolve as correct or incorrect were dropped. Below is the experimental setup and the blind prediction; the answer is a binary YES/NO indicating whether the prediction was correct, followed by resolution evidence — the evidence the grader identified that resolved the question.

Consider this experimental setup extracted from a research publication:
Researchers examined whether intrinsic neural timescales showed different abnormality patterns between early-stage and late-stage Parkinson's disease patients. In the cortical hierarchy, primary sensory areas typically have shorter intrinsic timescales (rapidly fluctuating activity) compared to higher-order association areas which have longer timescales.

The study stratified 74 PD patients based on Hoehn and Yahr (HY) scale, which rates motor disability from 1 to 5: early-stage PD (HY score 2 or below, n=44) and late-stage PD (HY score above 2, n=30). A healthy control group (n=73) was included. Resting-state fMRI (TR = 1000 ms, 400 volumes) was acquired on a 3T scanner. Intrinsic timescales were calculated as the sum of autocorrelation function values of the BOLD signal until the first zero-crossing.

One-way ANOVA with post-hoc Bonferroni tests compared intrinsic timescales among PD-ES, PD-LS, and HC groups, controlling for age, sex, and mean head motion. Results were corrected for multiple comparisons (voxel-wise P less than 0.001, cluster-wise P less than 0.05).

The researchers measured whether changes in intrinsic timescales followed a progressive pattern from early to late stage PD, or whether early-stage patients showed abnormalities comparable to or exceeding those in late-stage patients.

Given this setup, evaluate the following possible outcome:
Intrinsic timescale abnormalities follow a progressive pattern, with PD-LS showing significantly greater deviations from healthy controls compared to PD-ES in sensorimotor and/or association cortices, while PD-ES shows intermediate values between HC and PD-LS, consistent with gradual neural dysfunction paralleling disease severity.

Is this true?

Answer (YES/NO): NO